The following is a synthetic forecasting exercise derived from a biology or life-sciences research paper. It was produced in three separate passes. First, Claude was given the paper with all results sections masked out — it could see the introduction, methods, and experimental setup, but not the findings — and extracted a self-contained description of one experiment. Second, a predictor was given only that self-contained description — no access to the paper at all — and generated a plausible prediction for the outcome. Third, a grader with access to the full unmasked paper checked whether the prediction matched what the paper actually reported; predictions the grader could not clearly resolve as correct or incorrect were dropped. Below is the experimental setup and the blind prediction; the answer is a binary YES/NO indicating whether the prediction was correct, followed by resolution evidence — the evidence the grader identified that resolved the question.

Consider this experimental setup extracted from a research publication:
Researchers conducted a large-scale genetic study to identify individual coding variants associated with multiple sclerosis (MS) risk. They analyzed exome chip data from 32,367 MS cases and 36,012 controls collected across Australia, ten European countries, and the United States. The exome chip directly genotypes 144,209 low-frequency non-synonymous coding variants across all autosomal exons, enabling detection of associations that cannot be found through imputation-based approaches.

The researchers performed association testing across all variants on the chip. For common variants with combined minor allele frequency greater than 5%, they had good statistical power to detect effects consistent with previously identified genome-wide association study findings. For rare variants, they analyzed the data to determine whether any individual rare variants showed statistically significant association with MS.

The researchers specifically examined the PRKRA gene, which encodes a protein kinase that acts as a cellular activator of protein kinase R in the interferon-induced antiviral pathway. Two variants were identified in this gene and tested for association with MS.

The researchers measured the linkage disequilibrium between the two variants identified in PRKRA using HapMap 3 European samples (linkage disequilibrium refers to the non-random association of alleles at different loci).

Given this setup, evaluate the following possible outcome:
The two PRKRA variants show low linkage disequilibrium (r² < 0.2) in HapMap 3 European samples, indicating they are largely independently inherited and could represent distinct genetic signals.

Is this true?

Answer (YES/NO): NO